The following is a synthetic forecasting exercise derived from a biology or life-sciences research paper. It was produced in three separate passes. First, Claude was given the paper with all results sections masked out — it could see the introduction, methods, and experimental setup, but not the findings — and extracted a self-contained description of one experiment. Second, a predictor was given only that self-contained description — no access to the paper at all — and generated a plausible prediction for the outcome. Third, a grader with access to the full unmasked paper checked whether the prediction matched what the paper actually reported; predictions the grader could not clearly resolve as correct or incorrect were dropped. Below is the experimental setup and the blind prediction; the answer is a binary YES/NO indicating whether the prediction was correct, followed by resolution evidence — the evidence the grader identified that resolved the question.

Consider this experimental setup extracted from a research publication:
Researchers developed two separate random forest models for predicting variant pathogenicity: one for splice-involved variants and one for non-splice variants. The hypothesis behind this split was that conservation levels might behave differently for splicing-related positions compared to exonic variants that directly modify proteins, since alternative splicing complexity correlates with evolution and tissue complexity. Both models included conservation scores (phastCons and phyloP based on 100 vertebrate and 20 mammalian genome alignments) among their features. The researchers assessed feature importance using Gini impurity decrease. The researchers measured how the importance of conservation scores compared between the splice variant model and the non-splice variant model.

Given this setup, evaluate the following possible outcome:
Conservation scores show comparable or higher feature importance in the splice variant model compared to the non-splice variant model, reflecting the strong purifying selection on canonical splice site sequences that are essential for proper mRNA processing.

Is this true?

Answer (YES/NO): NO